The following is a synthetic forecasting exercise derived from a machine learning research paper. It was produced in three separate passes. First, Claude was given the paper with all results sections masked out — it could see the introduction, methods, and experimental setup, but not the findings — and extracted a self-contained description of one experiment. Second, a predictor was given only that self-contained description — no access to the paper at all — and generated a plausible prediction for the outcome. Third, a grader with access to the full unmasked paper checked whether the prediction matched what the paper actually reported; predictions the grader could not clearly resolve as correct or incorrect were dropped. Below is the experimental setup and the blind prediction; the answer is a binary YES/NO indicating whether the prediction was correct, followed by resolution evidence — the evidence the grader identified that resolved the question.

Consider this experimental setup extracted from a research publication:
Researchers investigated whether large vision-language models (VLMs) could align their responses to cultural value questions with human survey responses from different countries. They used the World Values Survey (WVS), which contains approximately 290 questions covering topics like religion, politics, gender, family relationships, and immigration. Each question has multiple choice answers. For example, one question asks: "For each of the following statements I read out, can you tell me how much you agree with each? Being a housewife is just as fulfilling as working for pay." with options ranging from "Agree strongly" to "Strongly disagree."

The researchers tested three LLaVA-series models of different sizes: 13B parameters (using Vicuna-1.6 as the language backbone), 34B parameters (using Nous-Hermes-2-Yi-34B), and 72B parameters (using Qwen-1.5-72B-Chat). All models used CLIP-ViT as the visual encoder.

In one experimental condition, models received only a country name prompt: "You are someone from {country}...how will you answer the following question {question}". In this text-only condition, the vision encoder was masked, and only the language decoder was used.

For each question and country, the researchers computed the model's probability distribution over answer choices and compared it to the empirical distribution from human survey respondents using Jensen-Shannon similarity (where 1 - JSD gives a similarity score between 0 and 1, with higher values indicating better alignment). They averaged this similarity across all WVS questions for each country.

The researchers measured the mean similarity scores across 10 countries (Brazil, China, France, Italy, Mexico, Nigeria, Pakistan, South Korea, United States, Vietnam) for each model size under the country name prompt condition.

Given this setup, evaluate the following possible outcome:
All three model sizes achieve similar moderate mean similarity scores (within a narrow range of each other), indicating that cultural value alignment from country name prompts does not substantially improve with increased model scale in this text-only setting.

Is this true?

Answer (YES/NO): NO